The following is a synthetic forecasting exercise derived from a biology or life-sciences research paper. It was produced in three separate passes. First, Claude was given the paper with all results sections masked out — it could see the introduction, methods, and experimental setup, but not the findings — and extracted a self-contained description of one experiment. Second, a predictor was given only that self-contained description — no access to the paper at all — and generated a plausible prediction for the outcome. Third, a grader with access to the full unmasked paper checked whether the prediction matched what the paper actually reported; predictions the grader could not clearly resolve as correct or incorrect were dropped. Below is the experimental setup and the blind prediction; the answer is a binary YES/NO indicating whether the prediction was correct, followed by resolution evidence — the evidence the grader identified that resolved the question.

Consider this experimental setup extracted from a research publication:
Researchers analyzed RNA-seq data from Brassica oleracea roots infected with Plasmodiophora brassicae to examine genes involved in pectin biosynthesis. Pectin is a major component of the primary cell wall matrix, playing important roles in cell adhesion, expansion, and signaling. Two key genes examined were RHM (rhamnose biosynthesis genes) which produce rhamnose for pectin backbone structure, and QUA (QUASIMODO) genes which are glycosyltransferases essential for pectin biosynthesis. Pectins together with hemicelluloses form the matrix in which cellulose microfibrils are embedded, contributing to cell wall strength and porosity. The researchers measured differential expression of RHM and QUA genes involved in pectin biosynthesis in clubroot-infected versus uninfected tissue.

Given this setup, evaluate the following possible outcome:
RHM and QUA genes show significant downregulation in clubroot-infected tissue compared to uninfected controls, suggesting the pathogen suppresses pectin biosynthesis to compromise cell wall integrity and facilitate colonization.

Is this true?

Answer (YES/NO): YES